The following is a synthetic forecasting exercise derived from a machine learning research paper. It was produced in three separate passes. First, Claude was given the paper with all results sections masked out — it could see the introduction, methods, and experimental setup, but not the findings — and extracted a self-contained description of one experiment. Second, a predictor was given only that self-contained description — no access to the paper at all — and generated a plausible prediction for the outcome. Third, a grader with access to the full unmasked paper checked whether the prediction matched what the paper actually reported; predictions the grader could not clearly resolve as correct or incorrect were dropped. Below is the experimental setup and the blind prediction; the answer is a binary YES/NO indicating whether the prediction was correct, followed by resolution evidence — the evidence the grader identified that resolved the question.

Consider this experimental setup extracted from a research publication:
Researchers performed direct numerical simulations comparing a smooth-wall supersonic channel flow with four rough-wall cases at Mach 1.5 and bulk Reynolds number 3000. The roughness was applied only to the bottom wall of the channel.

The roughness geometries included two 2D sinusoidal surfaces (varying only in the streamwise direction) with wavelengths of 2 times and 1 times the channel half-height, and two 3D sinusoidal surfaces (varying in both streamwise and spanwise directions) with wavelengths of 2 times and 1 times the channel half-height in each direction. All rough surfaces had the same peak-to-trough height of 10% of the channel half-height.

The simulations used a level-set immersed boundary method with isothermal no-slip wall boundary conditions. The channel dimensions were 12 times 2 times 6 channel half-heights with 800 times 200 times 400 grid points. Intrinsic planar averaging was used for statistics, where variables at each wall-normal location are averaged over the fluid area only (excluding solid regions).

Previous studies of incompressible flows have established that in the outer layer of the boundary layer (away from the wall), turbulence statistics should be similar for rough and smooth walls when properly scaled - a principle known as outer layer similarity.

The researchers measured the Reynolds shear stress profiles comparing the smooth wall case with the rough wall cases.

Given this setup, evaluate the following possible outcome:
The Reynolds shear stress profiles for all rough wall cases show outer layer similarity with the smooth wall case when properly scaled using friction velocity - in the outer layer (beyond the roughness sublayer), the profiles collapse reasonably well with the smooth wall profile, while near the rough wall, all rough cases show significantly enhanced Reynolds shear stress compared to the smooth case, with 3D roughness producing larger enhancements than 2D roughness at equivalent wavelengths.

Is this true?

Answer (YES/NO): NO